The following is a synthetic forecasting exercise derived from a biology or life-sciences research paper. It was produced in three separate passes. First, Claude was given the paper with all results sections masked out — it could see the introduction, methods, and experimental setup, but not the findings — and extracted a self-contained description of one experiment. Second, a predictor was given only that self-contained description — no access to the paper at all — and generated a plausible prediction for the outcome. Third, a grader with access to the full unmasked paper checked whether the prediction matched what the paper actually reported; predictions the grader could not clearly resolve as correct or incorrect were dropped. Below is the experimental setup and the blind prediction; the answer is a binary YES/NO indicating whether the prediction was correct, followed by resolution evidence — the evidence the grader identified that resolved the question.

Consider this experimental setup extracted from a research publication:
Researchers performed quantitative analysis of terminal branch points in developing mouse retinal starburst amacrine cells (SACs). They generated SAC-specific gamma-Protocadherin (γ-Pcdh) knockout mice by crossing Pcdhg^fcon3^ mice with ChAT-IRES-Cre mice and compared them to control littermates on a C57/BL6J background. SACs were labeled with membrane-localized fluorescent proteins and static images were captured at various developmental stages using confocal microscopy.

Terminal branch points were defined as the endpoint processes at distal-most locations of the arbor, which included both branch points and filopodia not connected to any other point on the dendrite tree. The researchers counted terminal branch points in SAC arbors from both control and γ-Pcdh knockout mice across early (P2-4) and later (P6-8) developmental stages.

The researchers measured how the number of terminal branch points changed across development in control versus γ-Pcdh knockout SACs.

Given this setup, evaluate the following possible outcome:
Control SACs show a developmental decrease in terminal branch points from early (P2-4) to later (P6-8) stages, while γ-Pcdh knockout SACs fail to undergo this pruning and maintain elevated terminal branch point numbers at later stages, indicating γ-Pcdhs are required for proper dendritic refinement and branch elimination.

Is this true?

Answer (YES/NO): NO